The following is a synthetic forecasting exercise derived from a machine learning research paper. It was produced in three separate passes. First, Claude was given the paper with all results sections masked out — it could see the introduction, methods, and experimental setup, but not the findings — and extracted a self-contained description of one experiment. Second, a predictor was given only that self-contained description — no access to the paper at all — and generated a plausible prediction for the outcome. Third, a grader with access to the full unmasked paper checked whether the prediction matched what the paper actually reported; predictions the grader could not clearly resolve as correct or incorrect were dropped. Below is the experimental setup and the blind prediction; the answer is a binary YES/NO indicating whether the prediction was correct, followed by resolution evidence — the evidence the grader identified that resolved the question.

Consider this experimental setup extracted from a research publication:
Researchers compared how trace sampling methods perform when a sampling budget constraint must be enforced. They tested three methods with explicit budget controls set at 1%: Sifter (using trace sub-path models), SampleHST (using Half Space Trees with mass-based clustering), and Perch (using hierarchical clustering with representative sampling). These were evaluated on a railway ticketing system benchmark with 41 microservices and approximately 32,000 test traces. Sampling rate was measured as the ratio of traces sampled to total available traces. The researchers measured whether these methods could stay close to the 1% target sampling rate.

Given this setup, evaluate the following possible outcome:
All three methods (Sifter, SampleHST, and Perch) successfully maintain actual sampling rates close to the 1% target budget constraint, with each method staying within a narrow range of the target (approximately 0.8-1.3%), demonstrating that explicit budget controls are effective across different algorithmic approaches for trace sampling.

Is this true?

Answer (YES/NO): YES